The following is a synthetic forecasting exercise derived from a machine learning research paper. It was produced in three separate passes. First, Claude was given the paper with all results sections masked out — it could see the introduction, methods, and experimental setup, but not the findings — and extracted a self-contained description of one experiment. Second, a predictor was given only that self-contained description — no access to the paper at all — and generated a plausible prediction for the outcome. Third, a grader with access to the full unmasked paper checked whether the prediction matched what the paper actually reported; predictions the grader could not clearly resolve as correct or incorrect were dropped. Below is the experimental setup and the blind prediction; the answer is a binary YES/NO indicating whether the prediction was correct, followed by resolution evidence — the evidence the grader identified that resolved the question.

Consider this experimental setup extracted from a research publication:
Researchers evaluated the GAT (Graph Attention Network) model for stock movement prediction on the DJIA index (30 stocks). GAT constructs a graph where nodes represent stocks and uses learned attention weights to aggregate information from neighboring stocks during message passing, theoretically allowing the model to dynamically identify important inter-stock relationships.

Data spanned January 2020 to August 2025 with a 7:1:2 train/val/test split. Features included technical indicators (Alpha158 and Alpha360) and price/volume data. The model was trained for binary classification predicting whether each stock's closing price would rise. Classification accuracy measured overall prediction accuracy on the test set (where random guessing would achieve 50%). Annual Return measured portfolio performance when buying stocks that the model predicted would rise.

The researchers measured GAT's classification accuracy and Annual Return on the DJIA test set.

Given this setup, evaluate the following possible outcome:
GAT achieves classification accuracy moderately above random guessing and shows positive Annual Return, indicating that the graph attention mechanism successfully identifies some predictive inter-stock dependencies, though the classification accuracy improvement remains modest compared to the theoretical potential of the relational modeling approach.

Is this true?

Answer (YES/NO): NO